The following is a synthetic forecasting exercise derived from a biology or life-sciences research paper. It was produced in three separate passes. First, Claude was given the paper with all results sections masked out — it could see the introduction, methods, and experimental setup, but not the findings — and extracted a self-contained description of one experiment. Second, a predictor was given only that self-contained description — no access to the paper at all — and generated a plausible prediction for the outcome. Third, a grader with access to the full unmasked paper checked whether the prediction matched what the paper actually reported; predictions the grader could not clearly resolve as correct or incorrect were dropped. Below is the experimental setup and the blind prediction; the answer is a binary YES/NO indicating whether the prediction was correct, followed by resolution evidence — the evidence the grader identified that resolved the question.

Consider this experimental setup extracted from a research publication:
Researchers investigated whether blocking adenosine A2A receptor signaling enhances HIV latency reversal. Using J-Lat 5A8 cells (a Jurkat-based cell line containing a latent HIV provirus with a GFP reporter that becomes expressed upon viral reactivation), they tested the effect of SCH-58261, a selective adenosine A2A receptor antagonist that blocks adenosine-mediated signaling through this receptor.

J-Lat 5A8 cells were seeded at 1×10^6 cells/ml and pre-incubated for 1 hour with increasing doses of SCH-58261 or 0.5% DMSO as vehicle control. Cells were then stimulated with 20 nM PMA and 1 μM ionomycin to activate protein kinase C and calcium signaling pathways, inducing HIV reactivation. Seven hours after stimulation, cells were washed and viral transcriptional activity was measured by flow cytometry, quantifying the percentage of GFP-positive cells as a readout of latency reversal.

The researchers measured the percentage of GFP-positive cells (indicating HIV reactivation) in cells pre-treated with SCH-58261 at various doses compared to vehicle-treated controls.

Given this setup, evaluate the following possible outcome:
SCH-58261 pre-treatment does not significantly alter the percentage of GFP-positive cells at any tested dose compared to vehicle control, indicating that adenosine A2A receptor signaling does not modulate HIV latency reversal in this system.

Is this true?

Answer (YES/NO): NO